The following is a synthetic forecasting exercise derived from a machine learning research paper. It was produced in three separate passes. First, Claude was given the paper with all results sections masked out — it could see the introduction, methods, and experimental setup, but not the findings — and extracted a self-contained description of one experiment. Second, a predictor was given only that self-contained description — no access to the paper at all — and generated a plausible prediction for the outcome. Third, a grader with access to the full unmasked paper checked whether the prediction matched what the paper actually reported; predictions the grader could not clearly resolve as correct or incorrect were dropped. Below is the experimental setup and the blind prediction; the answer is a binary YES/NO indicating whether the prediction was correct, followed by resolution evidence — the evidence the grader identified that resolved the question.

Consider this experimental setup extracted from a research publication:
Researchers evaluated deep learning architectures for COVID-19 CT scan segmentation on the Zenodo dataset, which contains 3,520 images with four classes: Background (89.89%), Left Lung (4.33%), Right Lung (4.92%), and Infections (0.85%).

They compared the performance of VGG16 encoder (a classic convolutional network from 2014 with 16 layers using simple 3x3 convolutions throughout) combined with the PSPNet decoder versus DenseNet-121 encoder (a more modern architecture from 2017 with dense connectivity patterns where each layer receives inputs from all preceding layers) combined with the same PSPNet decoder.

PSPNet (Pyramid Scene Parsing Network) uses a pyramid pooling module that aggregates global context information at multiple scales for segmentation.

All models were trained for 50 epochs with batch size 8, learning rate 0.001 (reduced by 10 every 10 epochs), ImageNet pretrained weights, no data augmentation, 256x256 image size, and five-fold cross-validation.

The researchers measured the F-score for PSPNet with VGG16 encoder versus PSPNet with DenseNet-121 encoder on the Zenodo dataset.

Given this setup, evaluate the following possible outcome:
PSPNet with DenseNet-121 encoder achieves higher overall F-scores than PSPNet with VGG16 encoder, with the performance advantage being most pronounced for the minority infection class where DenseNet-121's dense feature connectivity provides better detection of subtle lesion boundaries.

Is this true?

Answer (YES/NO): NO